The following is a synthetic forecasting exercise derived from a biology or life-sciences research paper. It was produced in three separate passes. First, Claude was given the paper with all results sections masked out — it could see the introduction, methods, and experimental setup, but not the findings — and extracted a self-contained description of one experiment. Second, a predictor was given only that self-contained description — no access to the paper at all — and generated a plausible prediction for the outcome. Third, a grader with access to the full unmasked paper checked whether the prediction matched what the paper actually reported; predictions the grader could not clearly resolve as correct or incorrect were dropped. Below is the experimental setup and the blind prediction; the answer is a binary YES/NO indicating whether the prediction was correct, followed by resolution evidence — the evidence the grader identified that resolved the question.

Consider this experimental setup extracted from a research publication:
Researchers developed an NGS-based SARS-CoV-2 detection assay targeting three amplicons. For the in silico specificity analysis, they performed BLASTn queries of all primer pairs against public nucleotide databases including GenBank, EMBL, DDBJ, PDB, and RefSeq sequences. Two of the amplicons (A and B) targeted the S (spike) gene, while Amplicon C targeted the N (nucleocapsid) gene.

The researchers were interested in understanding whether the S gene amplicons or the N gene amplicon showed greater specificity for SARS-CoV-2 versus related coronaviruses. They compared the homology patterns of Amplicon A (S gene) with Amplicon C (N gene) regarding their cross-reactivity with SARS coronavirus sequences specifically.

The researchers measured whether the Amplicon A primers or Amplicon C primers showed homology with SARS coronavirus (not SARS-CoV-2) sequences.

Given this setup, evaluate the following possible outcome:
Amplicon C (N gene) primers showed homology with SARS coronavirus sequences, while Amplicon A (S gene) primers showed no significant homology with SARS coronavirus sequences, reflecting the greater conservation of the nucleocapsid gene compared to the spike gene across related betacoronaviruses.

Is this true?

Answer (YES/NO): YES